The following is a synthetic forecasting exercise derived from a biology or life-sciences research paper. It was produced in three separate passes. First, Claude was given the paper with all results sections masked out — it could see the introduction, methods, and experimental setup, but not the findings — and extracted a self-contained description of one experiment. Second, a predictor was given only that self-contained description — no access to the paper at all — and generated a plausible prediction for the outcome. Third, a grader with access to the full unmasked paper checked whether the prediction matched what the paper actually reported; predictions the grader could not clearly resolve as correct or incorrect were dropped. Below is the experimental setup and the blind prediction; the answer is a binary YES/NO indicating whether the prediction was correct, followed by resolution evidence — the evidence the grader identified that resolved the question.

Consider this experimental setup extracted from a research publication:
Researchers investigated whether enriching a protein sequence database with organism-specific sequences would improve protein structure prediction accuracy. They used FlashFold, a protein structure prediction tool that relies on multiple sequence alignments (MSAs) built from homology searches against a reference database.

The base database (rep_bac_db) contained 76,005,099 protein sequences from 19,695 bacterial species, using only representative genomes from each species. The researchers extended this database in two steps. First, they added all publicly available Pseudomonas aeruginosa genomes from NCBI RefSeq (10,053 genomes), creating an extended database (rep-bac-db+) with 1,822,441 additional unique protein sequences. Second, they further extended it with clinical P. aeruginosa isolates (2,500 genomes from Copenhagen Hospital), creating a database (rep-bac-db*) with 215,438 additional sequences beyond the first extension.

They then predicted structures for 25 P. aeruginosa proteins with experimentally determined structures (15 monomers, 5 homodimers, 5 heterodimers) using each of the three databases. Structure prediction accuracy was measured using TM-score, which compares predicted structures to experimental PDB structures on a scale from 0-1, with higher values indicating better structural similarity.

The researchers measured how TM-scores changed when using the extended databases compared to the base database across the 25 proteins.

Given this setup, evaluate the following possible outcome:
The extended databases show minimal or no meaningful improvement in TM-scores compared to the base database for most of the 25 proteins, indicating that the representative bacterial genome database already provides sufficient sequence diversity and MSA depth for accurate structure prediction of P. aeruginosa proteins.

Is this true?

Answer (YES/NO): NO